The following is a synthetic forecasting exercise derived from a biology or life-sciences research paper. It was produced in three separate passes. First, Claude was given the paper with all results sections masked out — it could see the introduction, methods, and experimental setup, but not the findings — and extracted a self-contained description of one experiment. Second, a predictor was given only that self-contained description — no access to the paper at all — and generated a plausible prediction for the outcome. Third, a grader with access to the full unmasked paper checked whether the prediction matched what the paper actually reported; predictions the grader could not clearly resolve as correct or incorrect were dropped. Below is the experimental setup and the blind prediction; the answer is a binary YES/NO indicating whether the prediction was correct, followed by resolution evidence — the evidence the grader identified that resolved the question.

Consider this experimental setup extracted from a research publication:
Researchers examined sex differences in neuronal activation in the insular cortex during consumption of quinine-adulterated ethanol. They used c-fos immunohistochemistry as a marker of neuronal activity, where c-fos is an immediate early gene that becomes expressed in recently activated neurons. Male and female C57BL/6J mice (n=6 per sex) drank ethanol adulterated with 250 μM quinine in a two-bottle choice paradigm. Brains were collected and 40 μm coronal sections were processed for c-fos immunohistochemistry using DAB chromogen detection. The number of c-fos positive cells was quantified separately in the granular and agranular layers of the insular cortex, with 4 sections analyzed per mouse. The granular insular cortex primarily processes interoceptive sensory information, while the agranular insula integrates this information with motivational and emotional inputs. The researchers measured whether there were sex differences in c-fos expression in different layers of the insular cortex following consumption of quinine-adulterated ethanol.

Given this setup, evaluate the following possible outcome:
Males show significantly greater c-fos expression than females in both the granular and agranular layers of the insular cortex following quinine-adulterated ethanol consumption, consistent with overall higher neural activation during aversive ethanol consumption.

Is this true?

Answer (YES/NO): NO